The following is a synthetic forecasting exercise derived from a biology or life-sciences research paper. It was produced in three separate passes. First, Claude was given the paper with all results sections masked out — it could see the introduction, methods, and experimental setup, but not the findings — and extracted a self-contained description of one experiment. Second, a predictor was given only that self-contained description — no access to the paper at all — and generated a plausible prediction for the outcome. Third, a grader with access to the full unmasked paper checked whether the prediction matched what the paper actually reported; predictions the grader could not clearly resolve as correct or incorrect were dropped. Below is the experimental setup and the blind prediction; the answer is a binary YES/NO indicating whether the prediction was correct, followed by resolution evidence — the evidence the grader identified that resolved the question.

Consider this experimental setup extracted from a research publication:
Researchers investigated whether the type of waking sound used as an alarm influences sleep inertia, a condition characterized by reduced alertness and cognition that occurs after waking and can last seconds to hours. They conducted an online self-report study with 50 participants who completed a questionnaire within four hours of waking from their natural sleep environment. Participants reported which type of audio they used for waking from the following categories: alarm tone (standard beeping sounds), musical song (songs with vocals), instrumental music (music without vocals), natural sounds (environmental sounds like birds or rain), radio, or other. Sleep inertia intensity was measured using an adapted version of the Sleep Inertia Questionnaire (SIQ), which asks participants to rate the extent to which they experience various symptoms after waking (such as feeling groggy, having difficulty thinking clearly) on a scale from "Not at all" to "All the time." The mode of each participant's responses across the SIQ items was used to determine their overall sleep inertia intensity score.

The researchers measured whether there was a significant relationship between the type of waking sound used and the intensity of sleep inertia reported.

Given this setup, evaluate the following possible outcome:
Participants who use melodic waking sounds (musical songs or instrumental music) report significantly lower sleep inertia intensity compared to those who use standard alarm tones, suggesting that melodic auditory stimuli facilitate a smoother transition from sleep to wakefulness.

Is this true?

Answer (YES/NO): NO